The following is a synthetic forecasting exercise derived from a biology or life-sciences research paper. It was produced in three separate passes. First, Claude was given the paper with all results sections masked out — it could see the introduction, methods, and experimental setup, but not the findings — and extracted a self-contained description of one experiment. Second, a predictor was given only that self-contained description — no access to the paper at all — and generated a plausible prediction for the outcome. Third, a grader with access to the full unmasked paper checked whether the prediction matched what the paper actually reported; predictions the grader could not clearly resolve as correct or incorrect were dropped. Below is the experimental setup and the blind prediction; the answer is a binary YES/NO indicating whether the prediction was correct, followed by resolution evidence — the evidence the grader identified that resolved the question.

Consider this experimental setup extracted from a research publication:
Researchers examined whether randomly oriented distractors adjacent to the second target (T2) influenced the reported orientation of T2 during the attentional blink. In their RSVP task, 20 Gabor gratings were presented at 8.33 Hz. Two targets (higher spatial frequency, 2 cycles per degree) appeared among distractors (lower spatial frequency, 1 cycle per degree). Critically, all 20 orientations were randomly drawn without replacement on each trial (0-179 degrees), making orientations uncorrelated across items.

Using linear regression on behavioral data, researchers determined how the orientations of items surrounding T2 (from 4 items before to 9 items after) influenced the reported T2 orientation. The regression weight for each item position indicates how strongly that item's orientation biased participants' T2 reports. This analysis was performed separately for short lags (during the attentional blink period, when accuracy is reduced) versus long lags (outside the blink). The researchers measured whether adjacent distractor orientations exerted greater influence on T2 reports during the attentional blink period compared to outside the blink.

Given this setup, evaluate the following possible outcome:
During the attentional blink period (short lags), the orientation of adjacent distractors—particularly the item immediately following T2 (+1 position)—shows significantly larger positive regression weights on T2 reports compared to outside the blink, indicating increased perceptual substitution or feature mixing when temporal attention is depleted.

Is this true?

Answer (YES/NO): NO